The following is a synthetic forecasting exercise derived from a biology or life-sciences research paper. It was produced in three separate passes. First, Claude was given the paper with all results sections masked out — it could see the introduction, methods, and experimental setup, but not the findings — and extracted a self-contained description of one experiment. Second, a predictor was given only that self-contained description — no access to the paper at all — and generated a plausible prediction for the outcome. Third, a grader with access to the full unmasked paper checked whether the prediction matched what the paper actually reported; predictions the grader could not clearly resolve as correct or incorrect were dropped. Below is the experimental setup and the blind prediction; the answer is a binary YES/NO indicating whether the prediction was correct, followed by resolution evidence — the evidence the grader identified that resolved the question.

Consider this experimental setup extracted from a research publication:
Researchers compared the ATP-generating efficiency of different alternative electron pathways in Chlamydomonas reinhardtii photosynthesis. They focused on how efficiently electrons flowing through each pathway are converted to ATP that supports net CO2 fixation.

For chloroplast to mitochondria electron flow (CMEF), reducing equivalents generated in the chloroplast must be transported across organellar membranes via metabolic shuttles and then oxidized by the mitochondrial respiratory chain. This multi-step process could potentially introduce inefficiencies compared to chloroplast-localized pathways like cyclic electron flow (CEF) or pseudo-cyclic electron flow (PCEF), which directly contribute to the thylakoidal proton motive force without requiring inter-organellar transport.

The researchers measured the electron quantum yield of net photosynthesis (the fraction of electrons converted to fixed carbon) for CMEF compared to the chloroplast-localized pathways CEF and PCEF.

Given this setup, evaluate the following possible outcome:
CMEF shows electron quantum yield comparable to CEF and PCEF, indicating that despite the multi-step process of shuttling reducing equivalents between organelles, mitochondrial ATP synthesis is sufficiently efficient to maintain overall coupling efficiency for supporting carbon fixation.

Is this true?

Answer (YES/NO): NO